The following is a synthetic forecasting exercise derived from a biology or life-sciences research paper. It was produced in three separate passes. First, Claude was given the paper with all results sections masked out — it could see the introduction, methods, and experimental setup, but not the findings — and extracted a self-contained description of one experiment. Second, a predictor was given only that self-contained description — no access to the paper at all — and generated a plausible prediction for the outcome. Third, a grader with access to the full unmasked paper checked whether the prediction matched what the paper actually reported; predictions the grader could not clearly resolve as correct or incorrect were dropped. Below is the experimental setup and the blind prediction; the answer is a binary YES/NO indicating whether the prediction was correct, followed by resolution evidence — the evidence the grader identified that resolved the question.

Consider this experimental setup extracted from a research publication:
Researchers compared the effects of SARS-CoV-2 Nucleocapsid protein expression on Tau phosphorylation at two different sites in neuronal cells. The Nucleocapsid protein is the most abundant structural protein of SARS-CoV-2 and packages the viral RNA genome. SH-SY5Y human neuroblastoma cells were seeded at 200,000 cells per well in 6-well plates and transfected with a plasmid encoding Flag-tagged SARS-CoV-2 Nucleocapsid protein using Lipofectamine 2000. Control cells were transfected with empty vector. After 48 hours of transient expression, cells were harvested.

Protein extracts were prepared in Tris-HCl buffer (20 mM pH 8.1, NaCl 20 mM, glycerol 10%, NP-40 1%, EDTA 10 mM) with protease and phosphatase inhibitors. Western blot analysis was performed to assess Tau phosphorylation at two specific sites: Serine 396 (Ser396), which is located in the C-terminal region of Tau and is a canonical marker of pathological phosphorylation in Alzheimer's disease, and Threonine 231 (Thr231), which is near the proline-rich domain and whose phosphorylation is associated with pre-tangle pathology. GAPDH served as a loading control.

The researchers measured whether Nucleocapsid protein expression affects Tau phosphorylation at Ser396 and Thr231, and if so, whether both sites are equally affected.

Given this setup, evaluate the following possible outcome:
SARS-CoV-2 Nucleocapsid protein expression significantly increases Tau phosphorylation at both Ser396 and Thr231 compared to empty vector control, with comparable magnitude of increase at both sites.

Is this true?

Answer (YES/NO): NO